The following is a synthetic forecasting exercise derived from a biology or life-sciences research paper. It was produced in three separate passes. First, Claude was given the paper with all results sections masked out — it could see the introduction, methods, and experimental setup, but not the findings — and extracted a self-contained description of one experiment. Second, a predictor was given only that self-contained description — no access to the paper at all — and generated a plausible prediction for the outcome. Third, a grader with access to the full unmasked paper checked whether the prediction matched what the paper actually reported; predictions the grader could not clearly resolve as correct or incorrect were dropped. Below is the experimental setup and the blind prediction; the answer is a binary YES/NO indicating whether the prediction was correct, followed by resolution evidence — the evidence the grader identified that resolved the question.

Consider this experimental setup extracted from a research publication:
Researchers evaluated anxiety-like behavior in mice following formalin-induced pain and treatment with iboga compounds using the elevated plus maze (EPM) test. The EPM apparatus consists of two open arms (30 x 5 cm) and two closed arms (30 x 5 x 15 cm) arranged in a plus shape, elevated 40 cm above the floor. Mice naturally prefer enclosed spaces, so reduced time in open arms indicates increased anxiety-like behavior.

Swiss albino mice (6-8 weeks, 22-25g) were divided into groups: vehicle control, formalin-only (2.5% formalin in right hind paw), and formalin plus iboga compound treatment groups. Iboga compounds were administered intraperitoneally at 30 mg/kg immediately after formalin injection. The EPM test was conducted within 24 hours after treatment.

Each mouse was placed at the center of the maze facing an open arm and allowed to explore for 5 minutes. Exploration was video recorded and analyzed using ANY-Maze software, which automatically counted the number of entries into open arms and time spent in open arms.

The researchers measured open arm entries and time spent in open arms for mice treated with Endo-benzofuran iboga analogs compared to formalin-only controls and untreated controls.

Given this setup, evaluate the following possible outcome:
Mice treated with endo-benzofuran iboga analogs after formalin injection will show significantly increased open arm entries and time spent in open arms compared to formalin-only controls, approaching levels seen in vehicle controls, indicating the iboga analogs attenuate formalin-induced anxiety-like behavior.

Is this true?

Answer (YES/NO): YES